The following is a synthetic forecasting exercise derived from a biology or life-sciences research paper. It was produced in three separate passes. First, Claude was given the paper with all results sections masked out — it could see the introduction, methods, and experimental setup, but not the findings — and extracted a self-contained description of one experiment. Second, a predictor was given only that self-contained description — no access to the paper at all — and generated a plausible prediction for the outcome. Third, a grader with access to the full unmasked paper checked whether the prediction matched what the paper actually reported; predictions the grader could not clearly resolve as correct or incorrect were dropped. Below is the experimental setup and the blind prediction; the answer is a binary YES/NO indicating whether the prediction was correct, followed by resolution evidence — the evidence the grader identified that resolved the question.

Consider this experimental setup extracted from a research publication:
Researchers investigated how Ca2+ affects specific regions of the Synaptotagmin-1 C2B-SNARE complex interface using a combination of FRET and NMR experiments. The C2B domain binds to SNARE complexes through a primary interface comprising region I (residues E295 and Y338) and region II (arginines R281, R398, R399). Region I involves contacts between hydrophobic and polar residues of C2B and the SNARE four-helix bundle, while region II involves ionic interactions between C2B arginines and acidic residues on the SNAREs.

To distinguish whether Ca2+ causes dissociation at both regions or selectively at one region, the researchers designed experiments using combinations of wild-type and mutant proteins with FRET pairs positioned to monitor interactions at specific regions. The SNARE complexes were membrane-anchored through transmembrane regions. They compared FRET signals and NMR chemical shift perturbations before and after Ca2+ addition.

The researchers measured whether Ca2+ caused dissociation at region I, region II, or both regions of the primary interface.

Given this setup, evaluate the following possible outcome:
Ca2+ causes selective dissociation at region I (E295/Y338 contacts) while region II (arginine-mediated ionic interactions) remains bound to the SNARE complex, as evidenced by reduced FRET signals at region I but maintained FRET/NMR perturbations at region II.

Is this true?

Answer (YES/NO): YES